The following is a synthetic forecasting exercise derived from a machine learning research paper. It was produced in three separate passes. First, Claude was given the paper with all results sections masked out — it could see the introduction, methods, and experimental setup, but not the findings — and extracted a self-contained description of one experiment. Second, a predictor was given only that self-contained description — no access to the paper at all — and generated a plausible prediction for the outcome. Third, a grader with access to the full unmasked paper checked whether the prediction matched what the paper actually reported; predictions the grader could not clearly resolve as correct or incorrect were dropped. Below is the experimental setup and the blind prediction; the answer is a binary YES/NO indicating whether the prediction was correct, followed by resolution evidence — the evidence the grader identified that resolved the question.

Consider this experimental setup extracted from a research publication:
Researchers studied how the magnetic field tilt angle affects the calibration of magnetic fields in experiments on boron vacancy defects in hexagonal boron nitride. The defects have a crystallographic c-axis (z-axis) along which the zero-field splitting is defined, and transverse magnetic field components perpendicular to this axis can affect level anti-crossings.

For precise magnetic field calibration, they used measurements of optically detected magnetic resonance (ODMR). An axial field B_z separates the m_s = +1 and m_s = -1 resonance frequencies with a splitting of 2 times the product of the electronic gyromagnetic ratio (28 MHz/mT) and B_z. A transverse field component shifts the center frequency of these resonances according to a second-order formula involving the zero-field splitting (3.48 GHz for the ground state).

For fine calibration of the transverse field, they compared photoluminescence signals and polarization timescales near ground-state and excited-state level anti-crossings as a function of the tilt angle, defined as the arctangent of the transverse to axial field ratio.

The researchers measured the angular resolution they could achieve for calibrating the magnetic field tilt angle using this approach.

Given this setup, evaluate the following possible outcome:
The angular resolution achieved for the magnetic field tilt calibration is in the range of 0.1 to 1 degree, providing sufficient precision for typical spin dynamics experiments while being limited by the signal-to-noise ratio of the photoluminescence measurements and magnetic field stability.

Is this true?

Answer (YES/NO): YES